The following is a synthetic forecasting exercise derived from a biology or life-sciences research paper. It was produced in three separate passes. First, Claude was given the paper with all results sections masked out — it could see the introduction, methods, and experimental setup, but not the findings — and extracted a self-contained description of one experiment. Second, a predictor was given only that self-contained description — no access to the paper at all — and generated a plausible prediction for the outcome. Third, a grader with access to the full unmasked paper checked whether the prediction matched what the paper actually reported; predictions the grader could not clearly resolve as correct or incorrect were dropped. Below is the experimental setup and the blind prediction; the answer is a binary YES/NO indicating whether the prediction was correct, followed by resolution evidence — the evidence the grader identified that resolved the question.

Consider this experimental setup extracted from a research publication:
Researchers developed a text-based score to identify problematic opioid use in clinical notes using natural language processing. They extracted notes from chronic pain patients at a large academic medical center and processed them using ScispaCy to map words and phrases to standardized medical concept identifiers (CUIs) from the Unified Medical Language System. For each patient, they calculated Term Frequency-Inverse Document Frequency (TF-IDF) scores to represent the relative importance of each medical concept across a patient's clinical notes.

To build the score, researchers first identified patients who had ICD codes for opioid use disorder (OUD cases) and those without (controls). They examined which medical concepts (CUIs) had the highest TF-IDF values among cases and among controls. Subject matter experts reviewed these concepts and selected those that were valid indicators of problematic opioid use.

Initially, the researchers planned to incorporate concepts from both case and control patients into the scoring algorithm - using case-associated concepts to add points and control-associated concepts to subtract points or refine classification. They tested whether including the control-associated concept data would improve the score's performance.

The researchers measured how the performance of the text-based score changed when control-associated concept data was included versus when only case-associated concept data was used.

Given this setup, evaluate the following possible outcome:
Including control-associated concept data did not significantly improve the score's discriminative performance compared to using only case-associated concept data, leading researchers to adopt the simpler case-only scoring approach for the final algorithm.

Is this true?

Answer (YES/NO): NO